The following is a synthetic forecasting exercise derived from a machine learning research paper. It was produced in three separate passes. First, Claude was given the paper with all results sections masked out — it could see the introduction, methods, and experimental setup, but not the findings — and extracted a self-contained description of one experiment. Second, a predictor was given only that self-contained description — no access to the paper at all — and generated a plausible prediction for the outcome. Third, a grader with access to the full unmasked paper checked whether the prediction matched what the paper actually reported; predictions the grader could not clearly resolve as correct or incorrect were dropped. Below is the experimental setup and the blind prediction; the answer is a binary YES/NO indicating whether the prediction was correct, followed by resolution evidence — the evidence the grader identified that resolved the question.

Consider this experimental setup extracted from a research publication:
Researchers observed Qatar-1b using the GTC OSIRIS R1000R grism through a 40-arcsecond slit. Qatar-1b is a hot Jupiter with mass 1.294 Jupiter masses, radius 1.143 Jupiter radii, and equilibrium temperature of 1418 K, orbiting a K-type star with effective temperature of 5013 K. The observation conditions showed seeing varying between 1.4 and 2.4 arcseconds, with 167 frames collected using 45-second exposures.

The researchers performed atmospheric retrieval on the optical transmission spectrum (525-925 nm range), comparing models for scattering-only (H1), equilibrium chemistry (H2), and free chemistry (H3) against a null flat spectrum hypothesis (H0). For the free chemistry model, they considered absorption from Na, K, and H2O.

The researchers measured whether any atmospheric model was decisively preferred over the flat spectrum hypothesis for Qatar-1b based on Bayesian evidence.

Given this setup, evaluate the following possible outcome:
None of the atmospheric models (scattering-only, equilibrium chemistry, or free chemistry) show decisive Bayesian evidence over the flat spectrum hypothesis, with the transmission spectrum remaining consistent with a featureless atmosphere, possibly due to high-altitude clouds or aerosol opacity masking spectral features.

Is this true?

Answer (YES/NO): YES